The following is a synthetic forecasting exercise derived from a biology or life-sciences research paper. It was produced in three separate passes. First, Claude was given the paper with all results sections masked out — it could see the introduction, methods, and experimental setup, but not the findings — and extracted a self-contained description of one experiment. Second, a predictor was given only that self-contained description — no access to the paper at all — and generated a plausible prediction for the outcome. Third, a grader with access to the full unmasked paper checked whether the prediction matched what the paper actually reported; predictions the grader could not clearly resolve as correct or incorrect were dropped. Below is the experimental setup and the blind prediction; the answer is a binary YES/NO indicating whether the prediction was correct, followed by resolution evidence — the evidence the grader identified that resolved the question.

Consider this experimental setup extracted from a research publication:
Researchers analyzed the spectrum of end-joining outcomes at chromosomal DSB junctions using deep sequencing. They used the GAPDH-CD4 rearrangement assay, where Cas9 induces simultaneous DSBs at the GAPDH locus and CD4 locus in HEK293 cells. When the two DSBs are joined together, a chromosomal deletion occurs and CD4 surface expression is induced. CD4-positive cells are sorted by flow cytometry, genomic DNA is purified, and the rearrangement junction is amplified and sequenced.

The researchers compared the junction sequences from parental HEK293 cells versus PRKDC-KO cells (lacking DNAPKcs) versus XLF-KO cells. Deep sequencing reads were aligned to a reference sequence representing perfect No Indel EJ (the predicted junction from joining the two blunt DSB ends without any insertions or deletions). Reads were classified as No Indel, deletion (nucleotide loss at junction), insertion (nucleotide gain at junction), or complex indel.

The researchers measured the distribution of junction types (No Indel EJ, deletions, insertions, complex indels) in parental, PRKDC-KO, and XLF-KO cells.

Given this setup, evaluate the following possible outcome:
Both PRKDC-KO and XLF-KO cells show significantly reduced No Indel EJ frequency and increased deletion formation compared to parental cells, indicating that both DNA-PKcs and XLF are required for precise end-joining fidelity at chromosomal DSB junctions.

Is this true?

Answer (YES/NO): YES